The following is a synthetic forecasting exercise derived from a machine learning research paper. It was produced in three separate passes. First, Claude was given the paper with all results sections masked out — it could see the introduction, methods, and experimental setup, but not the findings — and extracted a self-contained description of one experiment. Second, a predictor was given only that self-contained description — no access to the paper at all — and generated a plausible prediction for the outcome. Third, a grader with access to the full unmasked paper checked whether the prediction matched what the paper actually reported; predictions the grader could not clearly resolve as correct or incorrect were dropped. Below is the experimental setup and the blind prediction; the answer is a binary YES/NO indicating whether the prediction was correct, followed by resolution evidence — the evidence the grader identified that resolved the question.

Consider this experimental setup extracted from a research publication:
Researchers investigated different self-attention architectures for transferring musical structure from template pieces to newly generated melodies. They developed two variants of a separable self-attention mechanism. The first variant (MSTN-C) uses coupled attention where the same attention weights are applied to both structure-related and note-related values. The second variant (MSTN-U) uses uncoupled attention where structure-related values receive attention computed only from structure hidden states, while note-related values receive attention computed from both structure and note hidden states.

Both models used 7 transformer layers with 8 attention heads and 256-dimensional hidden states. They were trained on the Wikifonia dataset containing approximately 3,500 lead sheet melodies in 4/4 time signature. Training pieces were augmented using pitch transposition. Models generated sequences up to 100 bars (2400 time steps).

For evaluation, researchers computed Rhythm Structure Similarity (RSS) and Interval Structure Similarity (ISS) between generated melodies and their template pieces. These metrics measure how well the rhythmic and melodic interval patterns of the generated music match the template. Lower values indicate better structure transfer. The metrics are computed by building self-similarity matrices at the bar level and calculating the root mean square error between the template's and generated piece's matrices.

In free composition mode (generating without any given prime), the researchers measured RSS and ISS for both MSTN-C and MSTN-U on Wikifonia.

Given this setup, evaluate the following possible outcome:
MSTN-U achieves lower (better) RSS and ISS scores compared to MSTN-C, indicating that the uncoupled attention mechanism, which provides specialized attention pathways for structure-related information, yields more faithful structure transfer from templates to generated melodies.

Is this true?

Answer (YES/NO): YES